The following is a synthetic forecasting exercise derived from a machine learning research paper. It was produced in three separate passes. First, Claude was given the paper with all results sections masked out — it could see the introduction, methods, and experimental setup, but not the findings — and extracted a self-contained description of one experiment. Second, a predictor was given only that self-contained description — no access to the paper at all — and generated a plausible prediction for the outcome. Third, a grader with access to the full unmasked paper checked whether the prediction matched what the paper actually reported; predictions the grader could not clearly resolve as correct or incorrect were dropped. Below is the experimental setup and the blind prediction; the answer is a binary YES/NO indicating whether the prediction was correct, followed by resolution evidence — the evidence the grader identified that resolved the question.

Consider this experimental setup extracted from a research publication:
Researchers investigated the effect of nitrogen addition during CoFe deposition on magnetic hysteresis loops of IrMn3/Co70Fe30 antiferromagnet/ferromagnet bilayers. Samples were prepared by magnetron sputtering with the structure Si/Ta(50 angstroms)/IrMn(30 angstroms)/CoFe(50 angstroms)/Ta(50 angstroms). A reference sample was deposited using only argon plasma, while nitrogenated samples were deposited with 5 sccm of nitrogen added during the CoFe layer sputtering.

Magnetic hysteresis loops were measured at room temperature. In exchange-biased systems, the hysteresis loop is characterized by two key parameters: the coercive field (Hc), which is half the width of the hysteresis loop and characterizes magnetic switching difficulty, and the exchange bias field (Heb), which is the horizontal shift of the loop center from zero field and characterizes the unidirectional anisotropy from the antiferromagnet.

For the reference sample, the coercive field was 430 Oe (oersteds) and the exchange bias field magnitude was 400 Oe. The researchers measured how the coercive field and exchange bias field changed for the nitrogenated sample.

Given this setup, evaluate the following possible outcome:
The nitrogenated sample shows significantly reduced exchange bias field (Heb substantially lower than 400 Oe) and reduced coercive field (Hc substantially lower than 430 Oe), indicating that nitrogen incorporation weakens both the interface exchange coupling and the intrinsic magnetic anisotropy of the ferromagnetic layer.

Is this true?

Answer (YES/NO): NO